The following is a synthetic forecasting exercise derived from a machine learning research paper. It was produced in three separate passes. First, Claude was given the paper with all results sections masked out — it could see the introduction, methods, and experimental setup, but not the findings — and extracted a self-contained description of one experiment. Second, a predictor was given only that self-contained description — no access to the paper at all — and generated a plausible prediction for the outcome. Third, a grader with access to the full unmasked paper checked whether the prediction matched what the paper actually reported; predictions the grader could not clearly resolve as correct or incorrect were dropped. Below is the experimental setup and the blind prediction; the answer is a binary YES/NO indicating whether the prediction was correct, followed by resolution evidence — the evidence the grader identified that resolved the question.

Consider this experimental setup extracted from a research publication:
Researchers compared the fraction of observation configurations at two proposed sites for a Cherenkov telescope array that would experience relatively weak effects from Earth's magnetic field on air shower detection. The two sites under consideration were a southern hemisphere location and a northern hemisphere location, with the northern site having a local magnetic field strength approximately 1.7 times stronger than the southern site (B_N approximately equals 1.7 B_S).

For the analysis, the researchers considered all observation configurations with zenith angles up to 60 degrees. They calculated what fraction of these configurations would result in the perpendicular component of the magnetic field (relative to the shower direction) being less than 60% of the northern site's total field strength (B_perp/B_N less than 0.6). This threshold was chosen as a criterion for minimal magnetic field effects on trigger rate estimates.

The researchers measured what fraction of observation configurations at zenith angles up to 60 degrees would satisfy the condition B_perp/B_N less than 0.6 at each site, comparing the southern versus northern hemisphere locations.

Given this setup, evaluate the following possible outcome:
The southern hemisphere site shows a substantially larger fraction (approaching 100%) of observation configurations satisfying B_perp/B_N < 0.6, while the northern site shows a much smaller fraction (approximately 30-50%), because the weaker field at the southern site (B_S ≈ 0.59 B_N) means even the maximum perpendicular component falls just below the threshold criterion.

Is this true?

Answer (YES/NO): NO